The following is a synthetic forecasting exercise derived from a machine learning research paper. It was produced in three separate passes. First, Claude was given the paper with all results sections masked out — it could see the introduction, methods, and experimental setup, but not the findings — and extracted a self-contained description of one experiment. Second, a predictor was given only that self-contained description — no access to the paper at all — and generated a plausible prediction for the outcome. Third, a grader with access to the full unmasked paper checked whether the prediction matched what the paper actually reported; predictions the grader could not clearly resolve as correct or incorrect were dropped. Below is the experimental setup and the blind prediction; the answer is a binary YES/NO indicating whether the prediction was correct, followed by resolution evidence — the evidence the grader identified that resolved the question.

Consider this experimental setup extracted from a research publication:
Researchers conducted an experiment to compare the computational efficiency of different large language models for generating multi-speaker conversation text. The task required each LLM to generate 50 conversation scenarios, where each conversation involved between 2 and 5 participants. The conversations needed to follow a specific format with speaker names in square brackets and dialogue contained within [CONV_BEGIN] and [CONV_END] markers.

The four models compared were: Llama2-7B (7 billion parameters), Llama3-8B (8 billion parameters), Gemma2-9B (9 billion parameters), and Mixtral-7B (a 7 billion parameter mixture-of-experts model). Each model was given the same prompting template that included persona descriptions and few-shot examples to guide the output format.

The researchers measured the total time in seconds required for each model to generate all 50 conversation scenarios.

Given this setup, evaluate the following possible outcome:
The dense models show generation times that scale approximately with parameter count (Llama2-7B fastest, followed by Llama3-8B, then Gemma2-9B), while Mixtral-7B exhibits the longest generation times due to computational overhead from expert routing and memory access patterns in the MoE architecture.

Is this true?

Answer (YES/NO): NO